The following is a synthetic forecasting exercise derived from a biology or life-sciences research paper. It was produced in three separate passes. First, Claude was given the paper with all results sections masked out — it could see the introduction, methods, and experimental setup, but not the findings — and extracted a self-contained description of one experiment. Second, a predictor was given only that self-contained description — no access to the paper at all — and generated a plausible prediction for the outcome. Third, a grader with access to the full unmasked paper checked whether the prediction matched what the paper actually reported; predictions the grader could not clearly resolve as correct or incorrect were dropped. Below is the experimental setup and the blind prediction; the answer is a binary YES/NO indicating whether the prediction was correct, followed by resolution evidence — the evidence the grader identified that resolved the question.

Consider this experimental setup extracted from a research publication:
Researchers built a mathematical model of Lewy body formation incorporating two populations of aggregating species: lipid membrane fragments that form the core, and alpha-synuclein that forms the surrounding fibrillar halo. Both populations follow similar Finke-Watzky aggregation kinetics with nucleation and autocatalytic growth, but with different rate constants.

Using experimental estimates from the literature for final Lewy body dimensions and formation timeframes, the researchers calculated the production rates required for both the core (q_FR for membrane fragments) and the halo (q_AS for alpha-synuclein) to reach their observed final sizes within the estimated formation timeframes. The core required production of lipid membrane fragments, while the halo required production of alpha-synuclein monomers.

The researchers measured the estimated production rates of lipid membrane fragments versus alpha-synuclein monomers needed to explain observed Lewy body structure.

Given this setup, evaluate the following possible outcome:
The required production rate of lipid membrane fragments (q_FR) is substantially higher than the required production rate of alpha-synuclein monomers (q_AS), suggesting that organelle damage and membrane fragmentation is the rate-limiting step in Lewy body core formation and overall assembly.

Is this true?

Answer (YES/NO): NO